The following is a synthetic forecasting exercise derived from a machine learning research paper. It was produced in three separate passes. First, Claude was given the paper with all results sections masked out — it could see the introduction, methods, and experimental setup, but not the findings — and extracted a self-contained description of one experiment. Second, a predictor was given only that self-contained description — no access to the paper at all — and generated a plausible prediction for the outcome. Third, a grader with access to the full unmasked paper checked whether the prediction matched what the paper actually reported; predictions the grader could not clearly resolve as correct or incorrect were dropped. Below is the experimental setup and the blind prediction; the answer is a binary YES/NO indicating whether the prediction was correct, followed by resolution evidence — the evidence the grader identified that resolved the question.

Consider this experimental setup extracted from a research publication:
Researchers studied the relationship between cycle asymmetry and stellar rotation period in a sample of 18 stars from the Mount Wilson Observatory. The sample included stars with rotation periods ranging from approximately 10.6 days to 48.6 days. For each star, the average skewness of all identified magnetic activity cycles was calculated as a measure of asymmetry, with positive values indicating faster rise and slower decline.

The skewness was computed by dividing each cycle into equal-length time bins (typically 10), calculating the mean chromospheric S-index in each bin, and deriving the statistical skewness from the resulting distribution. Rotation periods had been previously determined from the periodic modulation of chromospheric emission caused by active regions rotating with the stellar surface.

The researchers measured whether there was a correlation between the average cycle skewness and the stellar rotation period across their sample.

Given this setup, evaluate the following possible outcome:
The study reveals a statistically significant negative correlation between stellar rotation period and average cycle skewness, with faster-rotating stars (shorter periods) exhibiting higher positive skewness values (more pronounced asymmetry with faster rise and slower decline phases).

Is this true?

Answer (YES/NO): NO